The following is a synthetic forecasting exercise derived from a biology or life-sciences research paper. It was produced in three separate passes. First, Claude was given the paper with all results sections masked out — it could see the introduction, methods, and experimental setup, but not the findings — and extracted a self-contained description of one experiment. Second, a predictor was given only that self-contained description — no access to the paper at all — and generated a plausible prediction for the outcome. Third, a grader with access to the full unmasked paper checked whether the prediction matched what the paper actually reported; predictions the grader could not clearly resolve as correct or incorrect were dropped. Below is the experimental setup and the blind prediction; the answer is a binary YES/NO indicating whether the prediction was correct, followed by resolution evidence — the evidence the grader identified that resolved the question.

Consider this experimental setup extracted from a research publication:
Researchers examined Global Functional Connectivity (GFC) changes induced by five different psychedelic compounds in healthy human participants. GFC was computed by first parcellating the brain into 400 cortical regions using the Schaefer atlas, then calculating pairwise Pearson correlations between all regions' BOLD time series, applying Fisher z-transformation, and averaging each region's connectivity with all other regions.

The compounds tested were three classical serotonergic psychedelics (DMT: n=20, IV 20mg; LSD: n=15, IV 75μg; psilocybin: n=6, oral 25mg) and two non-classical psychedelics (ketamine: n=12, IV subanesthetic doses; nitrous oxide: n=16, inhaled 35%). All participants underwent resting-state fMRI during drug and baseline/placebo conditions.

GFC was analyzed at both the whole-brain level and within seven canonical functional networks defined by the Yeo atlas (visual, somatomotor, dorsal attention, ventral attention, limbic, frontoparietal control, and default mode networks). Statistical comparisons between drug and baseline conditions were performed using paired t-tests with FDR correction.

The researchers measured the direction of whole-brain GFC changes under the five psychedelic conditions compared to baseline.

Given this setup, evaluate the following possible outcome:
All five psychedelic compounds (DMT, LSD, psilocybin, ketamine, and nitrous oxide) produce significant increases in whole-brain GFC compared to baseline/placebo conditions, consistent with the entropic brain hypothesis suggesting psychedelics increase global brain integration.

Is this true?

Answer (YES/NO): NO